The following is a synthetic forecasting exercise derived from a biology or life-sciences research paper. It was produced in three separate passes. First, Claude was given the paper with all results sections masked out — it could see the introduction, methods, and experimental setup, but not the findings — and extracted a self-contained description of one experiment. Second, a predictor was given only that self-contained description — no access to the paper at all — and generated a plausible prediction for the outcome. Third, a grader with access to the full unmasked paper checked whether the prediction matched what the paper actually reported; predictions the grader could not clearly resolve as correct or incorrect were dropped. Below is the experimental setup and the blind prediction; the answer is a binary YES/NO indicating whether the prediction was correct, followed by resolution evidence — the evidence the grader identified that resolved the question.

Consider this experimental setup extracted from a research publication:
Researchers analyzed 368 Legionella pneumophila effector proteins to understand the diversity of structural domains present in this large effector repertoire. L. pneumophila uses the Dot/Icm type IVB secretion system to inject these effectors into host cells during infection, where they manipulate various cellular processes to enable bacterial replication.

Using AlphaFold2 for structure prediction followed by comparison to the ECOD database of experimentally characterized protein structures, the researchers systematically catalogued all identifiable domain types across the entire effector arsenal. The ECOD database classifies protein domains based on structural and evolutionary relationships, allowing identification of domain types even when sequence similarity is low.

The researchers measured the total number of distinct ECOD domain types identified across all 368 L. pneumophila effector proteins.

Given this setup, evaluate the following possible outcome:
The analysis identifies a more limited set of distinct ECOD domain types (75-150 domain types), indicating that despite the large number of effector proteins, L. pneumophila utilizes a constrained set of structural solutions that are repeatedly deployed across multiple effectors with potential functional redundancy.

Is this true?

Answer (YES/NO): NO